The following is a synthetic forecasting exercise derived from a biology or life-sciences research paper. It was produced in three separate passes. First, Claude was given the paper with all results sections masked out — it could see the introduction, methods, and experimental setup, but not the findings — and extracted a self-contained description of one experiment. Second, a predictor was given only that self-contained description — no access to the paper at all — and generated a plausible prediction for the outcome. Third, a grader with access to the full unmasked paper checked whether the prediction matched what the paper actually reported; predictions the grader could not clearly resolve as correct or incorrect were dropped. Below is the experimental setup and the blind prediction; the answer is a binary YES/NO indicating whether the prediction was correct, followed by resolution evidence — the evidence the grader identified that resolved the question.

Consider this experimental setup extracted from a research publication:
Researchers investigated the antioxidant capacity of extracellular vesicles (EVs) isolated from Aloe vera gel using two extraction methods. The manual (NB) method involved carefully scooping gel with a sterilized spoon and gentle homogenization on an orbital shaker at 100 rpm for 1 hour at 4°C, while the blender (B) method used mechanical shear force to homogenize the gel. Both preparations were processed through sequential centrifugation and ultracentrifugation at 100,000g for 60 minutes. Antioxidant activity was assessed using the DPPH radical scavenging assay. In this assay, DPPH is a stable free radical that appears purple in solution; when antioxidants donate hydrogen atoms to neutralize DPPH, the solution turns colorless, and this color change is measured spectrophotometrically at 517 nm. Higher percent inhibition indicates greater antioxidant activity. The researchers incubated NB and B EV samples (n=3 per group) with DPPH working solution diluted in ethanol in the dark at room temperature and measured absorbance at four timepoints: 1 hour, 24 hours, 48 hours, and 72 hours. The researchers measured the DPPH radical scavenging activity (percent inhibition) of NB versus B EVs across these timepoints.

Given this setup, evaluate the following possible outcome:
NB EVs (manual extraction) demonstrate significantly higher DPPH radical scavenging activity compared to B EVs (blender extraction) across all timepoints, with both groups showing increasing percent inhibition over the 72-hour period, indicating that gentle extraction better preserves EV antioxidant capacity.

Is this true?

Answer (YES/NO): NO